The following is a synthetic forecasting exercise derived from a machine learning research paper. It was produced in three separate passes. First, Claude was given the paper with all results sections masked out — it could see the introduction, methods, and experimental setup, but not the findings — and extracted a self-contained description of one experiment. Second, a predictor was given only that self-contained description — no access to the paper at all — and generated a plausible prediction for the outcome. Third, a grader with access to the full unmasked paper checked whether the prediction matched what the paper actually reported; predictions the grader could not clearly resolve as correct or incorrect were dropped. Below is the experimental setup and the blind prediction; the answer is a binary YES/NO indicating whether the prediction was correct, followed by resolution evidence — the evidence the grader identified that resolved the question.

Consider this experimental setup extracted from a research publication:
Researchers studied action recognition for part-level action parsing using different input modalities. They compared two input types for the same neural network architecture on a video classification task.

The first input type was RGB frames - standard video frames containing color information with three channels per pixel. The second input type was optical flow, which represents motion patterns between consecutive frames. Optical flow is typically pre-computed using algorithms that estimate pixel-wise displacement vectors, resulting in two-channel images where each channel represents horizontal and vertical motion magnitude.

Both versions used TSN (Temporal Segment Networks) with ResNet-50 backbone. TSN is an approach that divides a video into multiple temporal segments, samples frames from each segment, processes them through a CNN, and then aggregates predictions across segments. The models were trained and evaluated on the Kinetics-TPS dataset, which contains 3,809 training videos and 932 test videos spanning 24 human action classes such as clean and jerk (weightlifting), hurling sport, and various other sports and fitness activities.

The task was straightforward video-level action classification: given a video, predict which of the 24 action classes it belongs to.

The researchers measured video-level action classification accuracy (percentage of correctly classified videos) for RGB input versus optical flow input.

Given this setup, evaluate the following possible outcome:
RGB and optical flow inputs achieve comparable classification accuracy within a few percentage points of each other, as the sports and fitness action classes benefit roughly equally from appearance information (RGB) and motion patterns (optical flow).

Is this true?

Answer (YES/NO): NO